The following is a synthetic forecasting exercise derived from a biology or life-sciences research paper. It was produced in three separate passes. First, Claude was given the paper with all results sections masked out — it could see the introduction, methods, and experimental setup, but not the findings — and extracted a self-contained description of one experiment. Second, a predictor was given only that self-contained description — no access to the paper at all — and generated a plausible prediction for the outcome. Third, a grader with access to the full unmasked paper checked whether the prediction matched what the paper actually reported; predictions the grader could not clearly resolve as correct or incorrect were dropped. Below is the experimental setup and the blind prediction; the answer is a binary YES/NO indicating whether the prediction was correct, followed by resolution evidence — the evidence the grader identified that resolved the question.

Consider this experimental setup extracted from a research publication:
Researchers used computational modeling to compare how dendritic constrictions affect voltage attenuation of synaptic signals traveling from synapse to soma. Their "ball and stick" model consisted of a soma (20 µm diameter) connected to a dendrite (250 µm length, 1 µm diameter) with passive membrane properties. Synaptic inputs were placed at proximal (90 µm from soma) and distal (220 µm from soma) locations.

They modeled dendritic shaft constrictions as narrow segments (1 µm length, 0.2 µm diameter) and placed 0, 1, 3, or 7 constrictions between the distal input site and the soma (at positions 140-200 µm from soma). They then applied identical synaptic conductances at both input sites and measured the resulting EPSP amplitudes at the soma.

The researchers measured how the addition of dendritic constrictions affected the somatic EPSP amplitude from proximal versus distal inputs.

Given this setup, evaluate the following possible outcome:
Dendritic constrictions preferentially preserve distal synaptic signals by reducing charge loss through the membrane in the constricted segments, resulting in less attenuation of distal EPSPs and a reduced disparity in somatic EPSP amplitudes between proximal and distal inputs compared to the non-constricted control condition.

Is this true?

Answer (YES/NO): NO